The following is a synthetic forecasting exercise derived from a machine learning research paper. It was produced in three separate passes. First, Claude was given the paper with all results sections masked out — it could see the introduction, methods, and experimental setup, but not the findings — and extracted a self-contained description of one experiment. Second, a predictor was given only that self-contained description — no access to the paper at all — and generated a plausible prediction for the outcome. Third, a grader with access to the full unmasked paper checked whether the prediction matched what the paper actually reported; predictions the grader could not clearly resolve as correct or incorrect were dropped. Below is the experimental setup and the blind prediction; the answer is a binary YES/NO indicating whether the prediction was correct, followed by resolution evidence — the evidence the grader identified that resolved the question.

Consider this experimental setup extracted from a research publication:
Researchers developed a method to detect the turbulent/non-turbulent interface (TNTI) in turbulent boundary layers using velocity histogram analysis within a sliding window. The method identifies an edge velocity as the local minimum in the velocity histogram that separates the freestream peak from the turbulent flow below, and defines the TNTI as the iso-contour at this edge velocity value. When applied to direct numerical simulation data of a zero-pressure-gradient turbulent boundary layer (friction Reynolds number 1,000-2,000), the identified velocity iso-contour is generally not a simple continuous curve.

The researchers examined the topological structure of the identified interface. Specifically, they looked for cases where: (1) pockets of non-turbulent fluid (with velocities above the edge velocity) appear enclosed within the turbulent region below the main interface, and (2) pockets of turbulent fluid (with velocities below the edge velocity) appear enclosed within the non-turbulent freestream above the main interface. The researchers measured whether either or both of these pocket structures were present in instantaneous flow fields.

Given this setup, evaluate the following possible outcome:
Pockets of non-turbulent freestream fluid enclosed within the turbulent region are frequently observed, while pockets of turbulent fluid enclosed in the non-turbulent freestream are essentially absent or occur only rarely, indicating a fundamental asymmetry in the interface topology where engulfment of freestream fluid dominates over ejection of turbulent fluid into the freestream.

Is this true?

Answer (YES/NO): NO